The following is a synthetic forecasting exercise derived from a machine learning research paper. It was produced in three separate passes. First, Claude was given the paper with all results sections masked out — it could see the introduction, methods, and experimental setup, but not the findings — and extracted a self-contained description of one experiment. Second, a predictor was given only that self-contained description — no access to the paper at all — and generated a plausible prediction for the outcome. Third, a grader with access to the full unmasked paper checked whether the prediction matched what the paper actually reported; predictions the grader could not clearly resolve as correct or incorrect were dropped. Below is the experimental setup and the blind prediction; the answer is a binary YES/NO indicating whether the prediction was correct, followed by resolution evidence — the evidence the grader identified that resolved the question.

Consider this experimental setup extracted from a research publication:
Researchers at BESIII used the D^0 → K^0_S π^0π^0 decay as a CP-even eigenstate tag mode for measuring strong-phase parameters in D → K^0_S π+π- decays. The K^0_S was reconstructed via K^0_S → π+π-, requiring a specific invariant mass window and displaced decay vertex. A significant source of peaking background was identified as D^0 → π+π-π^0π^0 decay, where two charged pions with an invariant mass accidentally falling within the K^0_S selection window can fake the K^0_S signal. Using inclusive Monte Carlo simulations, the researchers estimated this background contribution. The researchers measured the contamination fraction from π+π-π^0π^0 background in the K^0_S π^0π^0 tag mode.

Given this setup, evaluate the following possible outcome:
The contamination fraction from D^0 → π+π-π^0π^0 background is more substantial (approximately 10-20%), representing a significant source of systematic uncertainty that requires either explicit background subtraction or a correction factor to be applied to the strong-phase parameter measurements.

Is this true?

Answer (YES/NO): NO